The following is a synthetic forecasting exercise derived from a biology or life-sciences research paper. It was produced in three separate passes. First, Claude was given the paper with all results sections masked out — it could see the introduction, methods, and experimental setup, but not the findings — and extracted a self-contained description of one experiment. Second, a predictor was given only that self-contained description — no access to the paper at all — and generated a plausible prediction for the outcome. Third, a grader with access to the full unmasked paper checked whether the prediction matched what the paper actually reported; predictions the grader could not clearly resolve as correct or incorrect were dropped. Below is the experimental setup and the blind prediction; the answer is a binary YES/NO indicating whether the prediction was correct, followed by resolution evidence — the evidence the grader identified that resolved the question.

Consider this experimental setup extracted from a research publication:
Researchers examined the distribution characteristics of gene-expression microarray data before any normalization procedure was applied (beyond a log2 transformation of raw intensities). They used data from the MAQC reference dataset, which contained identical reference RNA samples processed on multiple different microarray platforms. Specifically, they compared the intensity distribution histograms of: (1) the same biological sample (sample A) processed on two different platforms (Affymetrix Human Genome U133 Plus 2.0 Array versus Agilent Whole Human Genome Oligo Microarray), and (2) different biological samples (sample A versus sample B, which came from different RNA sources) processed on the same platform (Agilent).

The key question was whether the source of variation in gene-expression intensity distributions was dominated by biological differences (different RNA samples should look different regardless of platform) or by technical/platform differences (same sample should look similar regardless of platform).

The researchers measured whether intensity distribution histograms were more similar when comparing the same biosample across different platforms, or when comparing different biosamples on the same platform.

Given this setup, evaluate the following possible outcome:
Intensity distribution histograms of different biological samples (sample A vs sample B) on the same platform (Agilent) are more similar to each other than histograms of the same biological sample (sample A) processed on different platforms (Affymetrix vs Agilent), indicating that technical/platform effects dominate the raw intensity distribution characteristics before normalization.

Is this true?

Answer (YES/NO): YES